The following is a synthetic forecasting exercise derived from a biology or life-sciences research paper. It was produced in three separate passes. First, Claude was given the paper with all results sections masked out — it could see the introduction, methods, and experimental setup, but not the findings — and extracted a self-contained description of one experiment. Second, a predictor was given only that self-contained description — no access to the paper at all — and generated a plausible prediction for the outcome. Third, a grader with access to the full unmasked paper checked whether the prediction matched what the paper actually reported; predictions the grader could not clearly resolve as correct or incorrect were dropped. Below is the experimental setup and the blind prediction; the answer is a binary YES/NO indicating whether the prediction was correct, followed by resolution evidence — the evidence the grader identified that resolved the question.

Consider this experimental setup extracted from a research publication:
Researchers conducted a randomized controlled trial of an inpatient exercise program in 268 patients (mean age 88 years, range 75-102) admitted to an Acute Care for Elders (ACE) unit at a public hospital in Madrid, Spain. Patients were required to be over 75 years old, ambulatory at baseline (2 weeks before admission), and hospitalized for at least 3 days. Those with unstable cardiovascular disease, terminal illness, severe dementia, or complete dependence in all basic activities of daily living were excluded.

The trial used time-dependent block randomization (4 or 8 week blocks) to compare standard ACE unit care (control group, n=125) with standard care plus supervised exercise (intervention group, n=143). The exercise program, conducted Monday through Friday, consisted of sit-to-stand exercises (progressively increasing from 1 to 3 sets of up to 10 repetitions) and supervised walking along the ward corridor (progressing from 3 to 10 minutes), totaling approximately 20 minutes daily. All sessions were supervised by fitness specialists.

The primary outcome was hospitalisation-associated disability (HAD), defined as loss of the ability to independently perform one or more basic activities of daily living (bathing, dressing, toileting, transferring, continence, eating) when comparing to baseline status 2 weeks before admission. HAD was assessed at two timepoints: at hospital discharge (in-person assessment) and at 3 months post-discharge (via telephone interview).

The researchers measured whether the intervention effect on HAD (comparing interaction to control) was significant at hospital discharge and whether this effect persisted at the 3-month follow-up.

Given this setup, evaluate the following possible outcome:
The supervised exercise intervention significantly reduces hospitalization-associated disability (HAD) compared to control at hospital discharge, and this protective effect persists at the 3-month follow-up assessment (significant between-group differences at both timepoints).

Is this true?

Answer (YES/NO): YES